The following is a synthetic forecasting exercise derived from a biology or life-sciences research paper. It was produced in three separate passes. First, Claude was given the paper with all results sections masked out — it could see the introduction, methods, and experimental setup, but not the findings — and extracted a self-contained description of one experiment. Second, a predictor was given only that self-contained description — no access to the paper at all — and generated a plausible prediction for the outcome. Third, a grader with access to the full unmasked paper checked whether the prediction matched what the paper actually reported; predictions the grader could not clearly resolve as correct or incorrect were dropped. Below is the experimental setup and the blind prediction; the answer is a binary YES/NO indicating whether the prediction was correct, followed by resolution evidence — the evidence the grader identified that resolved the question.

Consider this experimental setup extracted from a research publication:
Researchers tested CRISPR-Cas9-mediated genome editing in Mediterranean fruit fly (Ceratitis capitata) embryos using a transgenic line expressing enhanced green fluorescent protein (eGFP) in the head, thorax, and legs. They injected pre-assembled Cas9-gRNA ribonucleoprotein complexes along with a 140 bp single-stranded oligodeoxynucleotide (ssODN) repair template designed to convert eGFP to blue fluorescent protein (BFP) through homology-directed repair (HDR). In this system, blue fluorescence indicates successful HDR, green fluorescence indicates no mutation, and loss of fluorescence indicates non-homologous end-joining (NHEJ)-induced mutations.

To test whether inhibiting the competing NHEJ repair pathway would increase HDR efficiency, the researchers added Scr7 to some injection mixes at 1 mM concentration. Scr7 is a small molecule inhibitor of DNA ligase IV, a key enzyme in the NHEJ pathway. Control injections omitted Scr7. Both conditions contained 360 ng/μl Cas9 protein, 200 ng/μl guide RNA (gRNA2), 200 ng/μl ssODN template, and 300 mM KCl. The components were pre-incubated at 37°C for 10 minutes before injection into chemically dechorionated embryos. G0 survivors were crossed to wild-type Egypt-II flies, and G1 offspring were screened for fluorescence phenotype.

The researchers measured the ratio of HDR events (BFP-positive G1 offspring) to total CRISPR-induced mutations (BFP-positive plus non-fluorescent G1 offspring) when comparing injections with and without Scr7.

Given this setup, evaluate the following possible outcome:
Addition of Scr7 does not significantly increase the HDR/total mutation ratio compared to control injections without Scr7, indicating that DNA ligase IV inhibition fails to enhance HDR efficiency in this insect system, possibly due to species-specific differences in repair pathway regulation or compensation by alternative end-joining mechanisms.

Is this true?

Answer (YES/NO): YES